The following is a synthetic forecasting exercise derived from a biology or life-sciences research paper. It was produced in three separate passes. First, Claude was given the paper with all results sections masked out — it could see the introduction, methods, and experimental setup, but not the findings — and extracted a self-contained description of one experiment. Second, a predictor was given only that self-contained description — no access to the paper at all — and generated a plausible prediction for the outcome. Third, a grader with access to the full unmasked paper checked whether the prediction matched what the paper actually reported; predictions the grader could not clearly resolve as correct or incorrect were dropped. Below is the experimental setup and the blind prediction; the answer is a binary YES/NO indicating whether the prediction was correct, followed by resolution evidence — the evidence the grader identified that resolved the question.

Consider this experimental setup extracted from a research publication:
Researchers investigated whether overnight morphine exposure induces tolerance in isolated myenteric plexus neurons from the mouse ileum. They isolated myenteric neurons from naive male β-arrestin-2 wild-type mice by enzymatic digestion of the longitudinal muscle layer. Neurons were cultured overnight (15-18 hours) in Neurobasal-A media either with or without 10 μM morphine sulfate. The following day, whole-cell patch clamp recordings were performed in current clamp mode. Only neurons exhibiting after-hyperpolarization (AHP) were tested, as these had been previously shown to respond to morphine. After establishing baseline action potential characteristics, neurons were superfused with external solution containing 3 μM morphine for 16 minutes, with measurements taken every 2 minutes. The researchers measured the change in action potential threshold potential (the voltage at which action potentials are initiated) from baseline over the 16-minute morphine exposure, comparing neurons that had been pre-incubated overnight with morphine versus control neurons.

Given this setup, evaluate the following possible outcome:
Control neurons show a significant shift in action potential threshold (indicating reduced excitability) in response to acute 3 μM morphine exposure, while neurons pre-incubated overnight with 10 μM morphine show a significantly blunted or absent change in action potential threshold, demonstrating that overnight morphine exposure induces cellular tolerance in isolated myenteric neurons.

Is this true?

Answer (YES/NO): YES